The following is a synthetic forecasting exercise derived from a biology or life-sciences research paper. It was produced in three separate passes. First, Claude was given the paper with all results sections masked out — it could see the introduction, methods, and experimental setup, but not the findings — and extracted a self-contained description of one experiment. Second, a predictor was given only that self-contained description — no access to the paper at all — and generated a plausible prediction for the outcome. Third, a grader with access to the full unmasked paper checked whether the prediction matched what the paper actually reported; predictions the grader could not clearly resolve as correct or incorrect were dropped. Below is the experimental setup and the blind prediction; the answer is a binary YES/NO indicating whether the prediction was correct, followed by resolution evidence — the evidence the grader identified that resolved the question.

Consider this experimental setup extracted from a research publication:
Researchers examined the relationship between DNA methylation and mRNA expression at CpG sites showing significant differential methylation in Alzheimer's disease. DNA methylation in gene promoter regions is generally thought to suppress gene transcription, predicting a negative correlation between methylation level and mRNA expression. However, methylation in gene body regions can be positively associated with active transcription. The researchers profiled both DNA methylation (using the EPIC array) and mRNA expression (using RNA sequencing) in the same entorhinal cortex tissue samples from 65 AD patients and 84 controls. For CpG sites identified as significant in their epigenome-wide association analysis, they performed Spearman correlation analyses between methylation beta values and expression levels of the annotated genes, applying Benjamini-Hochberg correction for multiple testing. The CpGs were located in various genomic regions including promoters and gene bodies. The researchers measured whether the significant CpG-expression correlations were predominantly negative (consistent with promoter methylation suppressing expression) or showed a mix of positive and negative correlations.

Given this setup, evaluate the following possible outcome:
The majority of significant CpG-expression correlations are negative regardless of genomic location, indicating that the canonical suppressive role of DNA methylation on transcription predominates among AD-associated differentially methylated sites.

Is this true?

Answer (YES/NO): NO